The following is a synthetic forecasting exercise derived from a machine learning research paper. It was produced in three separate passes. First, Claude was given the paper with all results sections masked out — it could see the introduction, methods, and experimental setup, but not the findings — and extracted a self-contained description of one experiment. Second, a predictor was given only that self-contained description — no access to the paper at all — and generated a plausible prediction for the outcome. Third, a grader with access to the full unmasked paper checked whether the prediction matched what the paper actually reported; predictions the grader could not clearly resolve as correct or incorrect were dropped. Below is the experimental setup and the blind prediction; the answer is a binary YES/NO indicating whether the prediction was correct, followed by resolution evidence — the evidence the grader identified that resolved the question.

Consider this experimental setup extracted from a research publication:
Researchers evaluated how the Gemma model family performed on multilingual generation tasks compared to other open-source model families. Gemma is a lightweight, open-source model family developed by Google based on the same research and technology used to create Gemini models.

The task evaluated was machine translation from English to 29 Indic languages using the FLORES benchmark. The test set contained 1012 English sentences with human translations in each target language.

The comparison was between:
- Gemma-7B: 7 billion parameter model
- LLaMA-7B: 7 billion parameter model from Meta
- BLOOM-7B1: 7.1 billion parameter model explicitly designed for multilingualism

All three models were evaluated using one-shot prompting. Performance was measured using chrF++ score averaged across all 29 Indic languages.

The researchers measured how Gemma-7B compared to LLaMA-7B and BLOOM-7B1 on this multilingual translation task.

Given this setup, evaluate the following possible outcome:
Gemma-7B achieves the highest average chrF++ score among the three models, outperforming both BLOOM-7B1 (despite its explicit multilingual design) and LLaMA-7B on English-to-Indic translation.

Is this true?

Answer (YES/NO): NO